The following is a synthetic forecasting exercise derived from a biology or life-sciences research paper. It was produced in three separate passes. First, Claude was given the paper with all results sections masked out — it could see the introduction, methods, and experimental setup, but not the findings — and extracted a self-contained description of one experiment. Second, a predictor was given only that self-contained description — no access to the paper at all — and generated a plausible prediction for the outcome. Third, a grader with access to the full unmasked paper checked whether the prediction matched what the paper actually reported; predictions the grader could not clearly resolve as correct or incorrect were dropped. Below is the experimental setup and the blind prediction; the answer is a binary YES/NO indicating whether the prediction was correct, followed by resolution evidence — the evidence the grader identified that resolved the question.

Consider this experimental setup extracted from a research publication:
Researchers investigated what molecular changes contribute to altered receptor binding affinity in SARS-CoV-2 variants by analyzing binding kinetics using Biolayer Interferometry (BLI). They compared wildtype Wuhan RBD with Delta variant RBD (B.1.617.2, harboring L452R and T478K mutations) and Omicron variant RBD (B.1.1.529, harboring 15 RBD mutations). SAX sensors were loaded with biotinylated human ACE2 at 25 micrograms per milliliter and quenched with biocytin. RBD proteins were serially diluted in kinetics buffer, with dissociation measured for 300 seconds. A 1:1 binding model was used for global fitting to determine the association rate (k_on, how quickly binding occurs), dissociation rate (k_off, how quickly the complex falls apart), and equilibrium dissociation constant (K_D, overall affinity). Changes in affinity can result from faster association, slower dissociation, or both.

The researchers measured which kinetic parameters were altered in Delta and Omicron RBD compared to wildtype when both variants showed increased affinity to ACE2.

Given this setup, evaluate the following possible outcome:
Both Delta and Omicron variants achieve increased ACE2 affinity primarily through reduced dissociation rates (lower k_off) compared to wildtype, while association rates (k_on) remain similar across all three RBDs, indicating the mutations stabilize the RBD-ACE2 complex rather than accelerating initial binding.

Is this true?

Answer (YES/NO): NO